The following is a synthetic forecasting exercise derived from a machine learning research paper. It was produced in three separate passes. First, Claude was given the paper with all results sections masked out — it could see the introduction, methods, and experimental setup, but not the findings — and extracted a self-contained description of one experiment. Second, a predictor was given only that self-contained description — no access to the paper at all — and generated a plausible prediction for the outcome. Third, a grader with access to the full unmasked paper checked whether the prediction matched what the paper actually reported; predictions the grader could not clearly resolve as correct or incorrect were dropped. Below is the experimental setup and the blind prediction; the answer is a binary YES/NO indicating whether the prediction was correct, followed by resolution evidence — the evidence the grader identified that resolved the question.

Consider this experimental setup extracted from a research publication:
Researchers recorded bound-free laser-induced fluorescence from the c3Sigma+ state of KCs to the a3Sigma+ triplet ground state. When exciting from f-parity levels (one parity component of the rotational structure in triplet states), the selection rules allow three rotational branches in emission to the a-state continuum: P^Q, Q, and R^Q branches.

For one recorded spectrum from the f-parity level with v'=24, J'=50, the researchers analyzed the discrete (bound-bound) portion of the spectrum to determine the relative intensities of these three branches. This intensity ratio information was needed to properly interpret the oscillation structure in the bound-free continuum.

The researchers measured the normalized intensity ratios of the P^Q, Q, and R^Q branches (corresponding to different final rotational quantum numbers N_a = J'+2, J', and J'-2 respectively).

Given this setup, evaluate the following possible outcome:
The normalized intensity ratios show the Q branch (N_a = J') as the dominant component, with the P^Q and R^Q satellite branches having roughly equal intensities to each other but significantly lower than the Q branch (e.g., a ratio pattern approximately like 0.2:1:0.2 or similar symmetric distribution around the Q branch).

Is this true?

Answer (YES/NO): NO